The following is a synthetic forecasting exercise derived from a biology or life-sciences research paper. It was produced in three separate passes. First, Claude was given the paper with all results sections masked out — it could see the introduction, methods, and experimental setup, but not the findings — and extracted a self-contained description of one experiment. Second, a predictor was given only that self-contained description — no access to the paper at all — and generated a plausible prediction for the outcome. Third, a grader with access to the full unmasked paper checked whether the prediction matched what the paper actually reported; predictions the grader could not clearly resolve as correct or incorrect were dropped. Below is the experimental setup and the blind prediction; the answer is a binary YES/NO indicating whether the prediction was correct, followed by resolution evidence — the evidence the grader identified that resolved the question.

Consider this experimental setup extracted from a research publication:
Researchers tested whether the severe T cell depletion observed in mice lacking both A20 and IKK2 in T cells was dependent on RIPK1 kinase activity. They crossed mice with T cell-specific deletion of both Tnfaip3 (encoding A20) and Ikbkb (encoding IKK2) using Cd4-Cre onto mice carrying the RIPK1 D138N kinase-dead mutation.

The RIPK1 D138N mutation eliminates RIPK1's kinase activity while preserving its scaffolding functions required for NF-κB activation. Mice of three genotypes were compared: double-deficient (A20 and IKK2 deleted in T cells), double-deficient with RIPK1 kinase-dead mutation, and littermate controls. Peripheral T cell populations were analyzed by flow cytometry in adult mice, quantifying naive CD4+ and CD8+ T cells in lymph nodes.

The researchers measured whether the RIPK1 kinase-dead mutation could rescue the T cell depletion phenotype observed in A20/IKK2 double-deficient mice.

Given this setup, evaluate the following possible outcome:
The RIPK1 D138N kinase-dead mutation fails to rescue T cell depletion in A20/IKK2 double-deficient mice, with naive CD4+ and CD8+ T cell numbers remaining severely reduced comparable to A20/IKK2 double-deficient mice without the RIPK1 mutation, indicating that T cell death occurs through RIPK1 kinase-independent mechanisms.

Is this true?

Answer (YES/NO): NO